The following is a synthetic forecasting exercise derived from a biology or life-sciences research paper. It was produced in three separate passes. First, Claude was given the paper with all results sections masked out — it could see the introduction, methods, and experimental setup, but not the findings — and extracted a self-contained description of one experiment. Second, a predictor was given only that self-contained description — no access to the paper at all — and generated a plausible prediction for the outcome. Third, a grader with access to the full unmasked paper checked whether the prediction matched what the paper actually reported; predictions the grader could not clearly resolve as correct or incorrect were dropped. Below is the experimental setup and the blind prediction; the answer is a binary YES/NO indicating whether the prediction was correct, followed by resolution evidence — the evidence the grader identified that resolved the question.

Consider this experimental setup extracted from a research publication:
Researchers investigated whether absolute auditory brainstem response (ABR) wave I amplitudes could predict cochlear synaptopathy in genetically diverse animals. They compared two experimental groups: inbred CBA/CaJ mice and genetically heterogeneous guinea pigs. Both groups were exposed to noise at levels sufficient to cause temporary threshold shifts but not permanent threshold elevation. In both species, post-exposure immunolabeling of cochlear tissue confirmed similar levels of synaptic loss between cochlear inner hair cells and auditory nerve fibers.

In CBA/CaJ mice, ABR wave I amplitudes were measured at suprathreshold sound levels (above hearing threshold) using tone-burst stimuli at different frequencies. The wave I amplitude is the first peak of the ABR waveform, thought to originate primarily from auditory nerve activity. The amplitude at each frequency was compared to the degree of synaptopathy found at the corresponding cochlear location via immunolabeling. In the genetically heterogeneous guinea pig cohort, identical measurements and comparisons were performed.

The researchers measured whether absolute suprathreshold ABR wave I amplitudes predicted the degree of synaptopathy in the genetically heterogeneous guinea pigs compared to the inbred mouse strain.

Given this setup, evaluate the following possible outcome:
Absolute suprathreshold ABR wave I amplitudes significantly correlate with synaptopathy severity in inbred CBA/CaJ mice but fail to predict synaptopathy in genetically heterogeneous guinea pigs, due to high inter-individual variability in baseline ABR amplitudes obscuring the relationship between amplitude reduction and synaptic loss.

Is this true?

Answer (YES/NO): YES